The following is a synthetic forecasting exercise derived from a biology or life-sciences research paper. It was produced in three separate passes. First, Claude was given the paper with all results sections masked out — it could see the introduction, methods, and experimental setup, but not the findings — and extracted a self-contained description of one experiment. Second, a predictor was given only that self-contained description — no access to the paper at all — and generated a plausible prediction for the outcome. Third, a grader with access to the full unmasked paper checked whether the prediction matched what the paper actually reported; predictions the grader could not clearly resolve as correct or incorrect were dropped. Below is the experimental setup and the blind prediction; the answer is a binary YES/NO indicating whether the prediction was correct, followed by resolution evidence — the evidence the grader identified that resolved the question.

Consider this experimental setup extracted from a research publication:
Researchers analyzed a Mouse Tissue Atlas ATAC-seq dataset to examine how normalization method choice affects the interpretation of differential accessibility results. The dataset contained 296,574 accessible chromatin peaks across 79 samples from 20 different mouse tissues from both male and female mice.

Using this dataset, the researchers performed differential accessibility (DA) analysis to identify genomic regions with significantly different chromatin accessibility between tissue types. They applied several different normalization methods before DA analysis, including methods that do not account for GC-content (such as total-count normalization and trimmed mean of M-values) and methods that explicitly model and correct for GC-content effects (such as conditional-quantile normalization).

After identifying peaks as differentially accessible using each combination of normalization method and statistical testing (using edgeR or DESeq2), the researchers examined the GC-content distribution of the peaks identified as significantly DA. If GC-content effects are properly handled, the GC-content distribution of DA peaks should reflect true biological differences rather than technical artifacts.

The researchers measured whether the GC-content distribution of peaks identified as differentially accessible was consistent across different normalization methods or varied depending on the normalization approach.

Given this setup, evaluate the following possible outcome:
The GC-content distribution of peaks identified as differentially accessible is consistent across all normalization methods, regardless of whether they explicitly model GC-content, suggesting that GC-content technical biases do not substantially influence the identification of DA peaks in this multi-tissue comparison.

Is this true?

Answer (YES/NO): NO